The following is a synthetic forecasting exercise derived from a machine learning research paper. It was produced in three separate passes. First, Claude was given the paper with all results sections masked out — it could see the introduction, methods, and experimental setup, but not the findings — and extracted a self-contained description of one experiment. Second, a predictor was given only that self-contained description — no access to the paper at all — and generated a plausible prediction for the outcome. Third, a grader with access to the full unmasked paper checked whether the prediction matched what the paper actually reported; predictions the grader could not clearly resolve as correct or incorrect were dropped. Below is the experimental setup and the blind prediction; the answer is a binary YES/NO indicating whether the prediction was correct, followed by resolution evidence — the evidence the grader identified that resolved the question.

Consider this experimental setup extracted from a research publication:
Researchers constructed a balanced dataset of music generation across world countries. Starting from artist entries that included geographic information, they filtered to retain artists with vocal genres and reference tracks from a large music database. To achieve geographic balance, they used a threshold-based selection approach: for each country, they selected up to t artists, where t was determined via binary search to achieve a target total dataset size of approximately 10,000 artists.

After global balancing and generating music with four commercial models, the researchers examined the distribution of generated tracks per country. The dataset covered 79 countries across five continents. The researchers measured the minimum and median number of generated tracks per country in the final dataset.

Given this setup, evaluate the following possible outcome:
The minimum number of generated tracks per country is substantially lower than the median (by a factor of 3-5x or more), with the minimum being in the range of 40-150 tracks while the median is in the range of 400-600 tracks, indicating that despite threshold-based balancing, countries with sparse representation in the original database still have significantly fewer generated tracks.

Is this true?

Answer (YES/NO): YES